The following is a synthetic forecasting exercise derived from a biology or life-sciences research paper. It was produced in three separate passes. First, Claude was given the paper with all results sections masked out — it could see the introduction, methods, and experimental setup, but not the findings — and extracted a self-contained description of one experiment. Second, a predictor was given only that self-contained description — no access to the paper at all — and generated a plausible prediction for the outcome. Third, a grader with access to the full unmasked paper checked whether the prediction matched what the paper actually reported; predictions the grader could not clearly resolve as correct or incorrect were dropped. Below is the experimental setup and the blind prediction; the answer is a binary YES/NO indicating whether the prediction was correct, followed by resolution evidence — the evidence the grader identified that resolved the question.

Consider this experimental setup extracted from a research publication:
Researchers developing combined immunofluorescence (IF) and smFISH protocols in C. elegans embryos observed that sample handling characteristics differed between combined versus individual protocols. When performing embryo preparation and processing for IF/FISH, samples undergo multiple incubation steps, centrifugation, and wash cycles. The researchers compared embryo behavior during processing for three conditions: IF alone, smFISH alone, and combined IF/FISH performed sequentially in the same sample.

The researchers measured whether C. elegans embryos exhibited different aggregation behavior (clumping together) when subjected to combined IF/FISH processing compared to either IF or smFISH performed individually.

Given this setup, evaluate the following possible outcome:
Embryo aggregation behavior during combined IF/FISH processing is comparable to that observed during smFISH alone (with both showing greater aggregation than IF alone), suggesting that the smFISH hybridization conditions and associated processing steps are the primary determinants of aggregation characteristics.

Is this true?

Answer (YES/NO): NO